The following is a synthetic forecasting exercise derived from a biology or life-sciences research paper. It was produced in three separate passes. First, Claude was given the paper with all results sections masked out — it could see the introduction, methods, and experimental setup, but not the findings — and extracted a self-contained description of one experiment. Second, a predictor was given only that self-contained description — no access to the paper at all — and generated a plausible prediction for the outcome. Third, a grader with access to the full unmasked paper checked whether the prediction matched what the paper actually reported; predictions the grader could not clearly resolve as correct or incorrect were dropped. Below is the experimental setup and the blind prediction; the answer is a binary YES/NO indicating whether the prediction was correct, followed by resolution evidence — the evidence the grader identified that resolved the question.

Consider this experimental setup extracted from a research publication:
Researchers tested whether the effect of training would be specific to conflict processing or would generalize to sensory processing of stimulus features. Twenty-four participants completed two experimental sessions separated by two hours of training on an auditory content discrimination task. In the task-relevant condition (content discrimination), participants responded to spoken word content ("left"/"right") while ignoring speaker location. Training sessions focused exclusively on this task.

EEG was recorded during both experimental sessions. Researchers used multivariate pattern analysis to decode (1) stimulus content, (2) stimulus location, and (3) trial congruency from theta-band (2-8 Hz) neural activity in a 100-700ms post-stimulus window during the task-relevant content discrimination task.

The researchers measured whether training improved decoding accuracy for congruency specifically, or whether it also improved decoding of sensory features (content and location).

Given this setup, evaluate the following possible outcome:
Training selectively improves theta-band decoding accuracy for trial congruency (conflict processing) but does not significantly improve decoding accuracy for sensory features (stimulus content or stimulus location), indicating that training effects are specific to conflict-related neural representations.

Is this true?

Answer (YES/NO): NO